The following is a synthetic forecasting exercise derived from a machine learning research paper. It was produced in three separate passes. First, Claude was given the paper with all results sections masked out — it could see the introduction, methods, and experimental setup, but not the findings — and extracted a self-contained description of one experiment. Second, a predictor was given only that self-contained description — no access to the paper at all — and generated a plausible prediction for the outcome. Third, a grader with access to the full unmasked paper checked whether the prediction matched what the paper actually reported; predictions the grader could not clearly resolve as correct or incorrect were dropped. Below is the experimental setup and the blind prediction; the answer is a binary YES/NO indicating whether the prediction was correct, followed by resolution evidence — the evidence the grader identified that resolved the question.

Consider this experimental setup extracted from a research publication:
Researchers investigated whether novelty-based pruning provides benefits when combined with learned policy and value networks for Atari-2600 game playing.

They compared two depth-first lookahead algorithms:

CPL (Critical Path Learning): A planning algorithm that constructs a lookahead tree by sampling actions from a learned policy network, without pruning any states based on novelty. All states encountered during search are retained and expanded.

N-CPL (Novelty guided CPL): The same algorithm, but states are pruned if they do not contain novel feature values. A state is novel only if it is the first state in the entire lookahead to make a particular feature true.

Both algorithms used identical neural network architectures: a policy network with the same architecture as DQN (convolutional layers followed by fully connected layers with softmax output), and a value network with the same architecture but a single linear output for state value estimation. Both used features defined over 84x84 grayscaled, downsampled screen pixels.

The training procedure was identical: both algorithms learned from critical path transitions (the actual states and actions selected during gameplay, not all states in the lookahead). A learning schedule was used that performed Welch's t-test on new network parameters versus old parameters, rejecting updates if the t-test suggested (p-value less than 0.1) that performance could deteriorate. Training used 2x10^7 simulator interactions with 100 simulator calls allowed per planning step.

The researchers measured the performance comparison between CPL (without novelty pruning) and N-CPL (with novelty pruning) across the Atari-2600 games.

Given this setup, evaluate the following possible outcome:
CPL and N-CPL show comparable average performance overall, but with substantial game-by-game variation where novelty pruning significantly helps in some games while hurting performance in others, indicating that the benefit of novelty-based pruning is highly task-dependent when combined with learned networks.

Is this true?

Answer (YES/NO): NO